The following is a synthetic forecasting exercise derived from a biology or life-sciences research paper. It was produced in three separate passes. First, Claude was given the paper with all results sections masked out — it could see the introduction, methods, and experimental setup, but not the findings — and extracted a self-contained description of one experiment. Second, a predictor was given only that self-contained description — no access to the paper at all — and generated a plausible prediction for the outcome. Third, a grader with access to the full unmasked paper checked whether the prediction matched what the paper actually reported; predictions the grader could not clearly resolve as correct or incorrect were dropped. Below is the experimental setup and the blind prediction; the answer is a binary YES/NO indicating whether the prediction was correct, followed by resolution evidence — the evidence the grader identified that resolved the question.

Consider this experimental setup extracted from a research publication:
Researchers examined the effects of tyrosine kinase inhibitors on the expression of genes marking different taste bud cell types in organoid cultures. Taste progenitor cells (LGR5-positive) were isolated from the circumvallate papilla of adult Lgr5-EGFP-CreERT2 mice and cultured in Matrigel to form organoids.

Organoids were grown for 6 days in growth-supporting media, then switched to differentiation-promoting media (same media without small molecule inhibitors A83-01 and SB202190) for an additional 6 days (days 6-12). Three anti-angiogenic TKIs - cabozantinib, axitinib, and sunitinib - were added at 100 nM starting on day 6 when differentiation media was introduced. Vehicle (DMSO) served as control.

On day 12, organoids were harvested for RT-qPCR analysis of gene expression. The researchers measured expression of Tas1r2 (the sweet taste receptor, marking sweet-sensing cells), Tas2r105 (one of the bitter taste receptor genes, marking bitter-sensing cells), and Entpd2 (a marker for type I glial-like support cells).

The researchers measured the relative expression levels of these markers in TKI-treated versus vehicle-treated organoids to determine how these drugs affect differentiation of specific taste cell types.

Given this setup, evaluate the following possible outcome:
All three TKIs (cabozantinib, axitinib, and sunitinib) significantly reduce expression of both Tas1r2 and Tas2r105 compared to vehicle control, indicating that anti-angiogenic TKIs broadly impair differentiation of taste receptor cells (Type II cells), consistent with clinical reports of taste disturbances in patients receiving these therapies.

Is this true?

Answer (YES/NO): NO